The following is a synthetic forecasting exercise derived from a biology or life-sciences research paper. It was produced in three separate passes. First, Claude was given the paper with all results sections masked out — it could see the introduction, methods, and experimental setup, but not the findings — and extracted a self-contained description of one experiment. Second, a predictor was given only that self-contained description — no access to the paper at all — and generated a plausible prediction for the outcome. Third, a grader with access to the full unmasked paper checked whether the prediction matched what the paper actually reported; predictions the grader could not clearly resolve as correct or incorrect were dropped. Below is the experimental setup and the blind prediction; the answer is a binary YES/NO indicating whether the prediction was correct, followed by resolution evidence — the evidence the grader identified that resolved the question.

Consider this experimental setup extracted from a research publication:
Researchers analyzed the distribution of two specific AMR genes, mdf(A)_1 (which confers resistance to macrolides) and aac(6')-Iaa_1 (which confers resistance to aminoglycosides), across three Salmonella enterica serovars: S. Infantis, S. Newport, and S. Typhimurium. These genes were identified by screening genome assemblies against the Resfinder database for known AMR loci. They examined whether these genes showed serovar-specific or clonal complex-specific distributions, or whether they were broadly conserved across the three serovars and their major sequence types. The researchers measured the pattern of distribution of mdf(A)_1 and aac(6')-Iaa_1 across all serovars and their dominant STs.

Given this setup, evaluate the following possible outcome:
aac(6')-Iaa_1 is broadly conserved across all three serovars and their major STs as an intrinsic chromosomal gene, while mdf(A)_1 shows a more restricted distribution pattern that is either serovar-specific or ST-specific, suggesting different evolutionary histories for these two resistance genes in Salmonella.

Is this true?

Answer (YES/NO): NO